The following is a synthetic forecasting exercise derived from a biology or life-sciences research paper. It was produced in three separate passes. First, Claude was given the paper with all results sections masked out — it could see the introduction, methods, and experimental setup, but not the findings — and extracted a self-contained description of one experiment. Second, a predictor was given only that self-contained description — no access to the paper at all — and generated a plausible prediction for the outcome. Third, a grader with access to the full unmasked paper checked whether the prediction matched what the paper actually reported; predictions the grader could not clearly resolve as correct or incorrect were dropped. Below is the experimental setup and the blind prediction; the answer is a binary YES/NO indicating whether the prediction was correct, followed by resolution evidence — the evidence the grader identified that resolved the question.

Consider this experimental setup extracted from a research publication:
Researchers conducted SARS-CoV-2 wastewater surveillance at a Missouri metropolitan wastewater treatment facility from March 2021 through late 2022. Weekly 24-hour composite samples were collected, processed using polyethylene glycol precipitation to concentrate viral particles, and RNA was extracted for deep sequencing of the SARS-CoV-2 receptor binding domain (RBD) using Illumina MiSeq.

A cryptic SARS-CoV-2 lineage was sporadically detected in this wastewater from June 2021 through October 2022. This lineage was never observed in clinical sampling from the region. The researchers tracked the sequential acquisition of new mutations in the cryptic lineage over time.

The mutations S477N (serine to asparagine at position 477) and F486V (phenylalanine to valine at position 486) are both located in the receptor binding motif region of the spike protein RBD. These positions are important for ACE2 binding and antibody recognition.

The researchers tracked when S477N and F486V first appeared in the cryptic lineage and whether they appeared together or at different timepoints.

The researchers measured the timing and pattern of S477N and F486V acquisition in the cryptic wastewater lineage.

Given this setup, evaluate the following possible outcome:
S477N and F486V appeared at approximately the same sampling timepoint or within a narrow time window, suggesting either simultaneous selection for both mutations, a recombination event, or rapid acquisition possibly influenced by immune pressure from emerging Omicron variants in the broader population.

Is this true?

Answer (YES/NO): YES